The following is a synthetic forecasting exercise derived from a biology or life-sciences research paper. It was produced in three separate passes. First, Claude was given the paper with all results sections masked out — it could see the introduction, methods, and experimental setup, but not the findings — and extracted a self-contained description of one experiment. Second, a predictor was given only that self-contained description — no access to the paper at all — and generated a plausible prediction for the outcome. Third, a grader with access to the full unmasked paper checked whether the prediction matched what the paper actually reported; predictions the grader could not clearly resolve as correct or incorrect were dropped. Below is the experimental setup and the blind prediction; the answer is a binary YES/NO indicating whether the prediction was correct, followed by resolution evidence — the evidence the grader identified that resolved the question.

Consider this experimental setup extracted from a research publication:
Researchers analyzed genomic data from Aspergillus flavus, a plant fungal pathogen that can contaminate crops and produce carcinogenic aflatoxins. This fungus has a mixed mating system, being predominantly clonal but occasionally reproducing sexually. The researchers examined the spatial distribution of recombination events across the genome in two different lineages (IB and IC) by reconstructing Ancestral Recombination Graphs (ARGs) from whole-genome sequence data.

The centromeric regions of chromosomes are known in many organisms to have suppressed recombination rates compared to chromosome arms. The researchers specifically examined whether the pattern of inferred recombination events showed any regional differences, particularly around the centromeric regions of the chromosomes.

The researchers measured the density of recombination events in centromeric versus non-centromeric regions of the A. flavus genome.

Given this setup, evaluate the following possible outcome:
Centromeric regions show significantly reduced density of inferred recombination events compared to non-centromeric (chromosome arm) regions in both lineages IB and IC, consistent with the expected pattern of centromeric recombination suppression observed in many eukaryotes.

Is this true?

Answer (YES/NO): YES